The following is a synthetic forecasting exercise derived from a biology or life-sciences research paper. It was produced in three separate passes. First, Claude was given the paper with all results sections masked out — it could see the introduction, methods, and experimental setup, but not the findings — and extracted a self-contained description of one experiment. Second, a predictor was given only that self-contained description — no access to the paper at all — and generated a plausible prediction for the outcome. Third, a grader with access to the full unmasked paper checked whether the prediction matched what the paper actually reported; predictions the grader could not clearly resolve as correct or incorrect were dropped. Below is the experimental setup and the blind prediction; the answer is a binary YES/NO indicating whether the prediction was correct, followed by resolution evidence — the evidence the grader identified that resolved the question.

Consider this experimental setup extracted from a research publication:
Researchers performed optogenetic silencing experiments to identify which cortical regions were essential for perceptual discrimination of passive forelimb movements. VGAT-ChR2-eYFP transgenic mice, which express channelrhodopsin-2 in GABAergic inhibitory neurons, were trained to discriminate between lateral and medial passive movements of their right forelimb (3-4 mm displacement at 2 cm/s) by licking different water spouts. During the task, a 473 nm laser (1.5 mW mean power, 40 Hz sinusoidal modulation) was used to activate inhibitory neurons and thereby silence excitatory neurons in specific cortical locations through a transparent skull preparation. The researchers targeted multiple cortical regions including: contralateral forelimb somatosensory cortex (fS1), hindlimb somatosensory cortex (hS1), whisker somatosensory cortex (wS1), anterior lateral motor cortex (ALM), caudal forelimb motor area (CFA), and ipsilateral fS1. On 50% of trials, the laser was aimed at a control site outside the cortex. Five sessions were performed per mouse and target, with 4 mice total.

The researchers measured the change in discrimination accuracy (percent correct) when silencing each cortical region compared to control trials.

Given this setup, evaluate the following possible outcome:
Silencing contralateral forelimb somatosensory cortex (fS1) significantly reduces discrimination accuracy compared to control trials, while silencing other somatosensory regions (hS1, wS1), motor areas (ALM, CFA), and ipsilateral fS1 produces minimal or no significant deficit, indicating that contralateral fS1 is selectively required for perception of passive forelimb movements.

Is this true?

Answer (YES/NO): NO